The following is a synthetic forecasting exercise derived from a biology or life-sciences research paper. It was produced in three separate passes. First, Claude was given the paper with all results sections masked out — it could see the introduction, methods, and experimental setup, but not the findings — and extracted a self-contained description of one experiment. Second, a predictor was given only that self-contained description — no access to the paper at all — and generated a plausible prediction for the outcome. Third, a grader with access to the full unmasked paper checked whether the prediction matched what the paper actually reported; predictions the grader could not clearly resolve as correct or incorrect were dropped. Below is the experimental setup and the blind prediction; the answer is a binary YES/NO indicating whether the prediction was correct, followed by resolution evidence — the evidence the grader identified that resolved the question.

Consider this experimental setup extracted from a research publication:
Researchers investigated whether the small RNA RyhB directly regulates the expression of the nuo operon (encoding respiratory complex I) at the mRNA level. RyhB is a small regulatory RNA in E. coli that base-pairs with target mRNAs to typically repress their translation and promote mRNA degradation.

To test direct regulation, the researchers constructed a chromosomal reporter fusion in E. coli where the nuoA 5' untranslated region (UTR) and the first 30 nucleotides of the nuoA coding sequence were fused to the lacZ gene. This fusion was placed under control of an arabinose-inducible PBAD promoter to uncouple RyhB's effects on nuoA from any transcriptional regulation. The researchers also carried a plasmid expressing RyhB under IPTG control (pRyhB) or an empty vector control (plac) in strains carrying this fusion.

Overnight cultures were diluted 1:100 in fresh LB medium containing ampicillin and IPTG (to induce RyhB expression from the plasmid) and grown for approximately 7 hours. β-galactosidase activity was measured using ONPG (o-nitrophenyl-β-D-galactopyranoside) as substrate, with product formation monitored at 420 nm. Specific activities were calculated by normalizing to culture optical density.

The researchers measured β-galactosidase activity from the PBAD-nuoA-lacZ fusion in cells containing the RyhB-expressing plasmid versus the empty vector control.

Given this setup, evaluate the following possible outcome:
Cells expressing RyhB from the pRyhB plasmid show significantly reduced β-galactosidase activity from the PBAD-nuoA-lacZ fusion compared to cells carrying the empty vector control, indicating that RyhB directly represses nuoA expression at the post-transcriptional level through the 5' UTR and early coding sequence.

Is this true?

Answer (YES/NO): YES